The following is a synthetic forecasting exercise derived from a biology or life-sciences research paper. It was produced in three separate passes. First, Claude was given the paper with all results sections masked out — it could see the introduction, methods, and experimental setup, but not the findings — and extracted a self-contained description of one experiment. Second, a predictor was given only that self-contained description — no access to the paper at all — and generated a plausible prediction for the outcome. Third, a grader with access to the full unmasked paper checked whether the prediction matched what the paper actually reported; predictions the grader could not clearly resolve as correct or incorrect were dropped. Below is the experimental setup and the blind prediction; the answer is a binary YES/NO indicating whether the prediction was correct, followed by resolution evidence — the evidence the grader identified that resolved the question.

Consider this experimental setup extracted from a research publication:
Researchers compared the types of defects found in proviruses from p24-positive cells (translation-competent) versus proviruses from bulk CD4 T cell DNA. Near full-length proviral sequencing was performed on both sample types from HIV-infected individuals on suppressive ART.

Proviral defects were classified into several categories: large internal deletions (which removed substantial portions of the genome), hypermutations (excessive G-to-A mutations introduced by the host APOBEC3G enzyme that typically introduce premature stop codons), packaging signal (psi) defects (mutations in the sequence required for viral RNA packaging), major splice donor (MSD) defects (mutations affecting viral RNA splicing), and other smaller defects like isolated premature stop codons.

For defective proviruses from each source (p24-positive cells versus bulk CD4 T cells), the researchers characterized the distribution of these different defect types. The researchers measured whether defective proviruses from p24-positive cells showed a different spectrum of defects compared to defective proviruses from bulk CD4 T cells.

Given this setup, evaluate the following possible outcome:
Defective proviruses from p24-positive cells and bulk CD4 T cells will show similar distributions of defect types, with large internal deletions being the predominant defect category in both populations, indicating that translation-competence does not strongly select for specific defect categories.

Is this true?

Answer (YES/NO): NO